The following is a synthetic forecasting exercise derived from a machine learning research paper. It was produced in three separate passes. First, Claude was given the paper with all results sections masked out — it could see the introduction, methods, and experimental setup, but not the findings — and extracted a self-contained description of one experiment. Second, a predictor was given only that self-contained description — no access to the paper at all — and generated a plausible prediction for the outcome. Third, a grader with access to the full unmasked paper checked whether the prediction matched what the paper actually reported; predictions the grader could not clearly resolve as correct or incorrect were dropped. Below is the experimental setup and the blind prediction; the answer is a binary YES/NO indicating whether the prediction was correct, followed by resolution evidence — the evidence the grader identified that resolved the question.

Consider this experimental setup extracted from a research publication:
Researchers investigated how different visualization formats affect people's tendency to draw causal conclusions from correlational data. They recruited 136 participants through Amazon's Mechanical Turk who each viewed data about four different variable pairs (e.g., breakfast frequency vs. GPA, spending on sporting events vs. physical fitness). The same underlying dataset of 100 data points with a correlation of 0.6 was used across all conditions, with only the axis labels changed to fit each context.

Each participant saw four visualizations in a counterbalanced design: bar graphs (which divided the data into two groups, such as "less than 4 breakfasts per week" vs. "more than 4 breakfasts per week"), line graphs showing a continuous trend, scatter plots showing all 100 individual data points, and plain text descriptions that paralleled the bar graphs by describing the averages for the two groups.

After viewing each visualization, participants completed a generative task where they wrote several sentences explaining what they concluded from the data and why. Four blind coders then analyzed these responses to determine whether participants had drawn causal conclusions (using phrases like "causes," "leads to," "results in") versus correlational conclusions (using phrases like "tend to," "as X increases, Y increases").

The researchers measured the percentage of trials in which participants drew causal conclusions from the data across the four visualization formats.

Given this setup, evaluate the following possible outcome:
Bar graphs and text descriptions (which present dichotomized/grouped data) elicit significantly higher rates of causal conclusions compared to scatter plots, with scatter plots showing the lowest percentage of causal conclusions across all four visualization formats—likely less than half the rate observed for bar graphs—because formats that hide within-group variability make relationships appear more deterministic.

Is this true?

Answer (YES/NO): NO